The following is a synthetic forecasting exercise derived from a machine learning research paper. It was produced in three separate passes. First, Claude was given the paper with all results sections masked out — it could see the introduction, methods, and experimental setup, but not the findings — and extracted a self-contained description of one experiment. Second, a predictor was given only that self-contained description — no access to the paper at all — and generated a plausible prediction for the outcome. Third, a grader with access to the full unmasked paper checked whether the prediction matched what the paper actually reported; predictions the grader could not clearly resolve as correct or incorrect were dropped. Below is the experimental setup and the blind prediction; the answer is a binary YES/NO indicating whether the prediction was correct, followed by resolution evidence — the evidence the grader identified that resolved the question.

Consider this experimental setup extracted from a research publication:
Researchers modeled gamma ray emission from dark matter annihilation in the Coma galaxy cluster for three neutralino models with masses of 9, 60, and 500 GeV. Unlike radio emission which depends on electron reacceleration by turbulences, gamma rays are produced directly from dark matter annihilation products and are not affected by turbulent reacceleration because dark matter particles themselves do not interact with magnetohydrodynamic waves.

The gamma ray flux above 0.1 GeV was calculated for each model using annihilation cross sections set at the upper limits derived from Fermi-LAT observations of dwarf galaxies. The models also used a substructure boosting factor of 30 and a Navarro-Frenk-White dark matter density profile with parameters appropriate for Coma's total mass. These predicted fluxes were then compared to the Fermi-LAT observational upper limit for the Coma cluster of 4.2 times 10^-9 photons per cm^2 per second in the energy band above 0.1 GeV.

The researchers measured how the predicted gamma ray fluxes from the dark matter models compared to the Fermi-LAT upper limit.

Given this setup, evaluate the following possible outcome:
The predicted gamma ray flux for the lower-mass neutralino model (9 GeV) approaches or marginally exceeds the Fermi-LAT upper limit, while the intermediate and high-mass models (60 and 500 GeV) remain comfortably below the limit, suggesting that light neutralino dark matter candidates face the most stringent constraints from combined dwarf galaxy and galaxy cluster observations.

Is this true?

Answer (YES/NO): NO